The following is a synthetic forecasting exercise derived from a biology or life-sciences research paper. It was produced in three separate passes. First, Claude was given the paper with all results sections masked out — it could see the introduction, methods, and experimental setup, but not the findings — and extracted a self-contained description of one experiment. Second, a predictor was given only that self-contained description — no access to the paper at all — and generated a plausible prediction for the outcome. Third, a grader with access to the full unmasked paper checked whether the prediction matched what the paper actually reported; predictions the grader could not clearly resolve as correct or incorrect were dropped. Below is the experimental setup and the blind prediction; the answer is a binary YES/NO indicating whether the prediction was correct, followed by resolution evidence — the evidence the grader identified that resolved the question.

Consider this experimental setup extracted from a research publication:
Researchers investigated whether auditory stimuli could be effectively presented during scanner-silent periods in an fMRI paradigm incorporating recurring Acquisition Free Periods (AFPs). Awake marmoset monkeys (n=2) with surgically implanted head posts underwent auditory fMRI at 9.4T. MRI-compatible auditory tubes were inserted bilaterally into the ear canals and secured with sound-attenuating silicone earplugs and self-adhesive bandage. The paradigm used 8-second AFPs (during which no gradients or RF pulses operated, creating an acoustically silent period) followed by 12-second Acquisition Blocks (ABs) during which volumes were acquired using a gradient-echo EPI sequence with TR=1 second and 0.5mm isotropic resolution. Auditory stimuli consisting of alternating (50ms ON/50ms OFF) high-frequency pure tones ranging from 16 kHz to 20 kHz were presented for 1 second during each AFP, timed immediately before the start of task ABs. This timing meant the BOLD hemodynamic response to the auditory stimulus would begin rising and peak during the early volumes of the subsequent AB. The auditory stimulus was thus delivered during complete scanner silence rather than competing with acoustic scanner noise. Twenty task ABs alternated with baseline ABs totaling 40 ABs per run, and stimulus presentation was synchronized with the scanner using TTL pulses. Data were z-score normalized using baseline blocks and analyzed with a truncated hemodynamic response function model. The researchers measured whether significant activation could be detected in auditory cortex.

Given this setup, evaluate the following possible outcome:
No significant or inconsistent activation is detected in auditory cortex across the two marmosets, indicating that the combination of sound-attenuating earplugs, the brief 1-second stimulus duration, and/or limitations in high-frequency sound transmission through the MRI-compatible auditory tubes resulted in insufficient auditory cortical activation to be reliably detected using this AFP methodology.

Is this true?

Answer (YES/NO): NO